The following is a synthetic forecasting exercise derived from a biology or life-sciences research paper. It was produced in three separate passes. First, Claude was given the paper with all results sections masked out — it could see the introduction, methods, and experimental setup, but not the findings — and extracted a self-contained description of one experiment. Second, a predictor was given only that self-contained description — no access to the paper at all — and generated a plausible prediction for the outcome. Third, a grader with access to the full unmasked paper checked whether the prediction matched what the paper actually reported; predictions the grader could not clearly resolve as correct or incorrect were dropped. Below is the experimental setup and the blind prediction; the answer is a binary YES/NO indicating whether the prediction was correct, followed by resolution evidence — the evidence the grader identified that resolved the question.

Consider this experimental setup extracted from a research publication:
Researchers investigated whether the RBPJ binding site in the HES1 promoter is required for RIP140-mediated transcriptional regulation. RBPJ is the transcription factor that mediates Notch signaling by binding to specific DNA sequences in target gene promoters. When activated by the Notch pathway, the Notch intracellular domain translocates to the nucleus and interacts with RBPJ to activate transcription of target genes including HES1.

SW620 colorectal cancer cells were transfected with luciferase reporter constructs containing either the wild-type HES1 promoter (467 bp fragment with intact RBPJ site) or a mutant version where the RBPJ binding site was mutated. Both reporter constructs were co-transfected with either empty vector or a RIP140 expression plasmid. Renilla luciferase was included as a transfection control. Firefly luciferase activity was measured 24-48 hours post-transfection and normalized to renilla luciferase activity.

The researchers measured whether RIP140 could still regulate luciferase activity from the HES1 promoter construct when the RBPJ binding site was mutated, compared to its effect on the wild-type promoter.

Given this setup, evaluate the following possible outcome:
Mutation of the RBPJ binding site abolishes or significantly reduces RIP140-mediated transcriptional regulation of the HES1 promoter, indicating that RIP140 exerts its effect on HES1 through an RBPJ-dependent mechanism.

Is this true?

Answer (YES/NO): YES